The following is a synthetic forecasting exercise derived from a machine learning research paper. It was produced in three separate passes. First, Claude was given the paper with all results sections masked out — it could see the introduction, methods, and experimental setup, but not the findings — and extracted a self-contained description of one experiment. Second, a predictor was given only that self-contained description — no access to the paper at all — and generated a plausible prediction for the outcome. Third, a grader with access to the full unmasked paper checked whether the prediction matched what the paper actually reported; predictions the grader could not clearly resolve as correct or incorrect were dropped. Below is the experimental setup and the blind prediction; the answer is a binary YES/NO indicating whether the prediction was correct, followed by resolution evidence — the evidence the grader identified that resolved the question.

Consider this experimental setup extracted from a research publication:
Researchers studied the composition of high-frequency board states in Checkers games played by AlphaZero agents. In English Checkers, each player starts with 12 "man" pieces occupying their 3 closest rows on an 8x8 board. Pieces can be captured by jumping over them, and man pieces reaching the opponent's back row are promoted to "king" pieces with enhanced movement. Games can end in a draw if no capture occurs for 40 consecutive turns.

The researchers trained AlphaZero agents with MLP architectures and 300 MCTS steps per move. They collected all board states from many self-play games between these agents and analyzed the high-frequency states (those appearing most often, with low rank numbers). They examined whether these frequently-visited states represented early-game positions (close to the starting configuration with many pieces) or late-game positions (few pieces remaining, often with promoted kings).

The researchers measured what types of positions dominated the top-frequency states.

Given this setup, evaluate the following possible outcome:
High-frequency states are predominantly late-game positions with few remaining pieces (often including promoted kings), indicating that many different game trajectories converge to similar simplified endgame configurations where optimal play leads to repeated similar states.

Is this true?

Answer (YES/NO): NO